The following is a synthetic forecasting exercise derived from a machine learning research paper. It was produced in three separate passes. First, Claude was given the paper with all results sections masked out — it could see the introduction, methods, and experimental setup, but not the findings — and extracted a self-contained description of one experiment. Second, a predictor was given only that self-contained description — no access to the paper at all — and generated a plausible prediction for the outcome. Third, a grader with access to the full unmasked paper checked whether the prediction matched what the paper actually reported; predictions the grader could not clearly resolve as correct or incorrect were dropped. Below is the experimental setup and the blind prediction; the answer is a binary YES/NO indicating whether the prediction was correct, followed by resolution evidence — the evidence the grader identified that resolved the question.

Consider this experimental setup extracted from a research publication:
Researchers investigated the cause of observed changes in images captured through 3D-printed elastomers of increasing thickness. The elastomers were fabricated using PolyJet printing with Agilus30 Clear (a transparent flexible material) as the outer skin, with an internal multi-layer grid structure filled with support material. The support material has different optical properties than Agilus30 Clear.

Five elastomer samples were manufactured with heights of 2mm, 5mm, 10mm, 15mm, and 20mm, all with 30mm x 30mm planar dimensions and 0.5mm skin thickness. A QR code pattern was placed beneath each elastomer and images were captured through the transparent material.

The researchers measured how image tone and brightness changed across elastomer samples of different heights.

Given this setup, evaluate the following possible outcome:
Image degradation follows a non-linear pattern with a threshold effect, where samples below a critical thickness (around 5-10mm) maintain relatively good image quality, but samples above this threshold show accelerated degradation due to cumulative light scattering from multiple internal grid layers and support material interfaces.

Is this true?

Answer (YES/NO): NO